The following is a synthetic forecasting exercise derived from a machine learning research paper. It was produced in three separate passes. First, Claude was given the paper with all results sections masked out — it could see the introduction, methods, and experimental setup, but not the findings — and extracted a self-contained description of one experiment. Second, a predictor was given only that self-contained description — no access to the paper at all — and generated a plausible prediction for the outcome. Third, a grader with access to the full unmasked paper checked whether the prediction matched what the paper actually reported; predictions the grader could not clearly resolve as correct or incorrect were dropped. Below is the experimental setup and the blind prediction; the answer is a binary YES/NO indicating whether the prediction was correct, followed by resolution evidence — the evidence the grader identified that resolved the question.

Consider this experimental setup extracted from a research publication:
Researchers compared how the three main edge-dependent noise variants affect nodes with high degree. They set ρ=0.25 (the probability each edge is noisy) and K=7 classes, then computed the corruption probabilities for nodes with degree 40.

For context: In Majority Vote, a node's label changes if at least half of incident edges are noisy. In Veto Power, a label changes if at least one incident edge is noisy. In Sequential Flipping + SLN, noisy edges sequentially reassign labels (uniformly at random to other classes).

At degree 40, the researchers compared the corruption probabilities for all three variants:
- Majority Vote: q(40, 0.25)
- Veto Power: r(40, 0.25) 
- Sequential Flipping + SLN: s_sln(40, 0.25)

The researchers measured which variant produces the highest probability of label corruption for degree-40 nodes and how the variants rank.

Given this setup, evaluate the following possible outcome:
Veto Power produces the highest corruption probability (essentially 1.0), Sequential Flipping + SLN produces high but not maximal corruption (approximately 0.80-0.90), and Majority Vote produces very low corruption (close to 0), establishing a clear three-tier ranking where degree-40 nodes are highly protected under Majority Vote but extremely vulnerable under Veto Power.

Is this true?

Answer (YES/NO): YES